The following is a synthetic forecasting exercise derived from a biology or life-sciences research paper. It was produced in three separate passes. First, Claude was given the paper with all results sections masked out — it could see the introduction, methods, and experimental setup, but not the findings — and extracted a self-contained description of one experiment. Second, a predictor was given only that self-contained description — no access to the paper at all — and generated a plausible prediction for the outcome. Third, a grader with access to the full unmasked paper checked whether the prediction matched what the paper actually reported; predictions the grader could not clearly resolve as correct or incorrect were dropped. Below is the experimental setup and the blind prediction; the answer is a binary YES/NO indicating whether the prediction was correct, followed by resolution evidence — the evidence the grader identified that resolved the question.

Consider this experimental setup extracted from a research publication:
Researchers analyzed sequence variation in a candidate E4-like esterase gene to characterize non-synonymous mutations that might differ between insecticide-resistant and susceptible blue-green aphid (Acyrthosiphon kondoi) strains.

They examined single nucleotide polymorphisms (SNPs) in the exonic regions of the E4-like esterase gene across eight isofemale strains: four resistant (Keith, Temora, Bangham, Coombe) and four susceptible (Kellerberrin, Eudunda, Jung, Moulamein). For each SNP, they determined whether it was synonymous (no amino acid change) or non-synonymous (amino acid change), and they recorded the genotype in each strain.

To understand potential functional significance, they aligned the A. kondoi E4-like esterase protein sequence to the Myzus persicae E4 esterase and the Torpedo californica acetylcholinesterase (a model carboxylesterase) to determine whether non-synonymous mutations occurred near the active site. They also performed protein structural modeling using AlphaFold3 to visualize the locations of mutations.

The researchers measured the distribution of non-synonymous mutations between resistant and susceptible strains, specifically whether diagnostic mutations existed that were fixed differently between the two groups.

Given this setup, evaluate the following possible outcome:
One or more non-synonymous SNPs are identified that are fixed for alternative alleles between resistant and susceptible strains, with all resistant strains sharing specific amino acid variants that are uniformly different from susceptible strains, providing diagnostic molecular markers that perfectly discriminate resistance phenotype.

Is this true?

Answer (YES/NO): YES